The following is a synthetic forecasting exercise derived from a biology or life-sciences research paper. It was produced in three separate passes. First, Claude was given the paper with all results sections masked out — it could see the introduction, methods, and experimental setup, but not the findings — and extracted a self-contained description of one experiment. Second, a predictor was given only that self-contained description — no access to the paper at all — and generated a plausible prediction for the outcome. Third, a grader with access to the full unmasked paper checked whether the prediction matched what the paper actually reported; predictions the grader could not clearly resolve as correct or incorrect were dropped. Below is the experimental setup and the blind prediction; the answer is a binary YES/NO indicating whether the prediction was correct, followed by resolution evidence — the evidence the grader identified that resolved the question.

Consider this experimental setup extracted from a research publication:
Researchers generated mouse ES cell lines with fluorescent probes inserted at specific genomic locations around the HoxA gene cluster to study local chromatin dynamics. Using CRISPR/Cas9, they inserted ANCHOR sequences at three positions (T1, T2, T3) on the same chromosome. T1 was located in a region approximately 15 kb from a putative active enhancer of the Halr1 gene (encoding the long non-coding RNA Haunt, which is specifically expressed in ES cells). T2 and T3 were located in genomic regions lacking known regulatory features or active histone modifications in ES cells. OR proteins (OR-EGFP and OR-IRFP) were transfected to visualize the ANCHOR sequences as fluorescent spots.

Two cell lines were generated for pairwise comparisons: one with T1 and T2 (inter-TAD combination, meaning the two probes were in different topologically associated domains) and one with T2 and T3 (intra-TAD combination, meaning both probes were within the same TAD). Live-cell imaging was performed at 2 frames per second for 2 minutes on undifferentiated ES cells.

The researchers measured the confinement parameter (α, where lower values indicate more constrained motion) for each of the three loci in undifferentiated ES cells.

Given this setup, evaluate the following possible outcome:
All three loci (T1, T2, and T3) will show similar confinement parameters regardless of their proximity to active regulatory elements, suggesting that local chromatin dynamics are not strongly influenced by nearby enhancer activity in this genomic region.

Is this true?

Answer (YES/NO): NO